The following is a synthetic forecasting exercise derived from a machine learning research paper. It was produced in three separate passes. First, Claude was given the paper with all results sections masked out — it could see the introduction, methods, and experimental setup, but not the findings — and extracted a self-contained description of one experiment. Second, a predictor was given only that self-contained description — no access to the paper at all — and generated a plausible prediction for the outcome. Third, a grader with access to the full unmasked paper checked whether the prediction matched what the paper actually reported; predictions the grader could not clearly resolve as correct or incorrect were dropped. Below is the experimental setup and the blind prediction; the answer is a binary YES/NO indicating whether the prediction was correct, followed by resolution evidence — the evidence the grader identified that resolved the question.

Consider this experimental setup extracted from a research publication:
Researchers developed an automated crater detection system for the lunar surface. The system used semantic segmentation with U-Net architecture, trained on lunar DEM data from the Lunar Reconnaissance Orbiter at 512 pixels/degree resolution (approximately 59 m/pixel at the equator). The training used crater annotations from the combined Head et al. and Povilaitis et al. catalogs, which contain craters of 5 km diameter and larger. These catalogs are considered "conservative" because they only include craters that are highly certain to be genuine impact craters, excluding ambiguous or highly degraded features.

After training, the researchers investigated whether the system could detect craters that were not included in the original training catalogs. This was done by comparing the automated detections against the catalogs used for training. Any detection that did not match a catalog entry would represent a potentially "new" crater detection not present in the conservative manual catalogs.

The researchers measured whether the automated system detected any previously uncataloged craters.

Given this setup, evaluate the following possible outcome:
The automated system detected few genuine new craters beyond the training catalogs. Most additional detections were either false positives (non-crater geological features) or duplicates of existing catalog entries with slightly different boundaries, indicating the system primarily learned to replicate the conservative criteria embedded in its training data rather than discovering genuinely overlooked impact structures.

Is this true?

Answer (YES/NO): NO